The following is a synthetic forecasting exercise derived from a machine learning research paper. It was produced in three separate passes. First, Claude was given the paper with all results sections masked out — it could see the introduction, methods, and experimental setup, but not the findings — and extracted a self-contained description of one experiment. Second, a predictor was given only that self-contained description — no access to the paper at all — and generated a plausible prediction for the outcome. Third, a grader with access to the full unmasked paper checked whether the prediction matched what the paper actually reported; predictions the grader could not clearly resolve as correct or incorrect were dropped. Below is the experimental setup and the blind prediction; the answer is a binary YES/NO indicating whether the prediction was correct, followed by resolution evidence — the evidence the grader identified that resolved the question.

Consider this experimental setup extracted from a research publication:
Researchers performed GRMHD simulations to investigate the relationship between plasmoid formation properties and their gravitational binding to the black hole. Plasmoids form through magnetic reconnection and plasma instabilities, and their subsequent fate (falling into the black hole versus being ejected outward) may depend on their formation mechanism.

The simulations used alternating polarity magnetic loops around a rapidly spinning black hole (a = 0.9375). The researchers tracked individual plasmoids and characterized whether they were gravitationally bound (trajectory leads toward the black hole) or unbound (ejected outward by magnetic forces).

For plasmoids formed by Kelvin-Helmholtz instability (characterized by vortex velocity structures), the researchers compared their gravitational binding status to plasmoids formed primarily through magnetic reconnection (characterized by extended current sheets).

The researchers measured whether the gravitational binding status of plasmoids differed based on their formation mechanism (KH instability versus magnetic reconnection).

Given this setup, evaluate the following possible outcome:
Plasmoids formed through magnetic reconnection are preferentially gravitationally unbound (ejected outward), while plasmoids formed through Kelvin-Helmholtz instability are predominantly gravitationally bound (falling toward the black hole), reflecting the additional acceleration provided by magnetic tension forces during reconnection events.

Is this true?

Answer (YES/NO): YES